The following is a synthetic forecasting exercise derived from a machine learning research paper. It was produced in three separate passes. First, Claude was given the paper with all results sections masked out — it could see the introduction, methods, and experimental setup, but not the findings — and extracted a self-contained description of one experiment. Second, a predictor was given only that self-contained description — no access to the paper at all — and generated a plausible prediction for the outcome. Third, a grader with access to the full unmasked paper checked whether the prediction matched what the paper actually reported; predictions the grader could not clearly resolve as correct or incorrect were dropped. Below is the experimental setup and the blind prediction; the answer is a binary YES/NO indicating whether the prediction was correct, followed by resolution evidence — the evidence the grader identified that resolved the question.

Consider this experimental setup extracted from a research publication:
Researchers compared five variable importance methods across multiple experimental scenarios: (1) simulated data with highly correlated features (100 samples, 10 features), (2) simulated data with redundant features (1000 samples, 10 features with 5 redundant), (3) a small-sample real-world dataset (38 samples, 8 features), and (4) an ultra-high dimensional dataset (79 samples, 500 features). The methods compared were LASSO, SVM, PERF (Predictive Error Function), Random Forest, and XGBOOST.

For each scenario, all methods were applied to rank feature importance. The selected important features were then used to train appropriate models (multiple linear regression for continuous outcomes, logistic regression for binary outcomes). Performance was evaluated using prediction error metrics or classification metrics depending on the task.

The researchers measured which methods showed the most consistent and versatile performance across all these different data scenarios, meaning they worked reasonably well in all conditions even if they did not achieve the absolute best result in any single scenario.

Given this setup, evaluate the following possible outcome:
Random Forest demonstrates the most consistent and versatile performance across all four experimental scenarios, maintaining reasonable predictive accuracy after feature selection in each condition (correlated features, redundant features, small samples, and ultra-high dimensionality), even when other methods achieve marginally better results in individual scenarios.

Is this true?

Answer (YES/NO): NO